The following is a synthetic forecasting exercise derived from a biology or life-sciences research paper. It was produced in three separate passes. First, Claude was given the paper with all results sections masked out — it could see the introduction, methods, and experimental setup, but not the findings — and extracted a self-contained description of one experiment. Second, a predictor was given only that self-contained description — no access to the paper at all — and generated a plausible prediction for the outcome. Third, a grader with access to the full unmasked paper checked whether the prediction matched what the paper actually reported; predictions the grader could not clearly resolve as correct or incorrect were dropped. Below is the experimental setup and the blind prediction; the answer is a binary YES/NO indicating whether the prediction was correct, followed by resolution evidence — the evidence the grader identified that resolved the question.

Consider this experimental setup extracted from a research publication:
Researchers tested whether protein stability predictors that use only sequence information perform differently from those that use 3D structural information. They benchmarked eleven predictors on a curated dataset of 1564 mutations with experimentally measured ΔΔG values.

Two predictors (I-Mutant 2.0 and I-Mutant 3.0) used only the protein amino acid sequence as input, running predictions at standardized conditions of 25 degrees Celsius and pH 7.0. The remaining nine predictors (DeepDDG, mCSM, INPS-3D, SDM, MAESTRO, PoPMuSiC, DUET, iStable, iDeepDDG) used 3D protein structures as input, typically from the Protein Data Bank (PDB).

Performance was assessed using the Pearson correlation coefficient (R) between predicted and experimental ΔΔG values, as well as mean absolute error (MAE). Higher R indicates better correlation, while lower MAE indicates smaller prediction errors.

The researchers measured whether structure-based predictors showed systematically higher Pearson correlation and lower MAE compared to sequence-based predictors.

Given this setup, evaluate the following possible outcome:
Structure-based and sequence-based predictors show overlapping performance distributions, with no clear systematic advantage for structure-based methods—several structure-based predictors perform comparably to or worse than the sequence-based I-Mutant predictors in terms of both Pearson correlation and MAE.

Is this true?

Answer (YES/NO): YES